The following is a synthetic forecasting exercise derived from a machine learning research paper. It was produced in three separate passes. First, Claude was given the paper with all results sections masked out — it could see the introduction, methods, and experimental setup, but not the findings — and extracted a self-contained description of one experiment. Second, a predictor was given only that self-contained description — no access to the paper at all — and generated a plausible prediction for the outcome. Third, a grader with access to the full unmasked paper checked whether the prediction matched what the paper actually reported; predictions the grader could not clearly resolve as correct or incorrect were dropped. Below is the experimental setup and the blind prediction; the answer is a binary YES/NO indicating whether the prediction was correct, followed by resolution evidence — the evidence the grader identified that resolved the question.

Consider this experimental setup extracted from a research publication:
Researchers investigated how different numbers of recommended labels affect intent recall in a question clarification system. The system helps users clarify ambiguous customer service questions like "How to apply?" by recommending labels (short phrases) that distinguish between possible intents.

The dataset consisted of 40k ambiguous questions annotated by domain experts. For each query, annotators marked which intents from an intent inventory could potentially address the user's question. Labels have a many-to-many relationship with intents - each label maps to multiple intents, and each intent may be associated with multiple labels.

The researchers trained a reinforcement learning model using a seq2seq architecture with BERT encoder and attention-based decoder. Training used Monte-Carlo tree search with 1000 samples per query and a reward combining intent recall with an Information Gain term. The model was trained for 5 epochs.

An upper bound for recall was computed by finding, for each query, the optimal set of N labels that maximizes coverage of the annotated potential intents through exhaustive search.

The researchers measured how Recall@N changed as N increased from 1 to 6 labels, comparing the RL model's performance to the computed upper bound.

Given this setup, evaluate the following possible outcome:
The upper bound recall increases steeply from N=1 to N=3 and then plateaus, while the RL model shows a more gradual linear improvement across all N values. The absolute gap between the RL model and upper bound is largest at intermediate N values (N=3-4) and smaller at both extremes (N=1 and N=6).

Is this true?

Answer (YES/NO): NO